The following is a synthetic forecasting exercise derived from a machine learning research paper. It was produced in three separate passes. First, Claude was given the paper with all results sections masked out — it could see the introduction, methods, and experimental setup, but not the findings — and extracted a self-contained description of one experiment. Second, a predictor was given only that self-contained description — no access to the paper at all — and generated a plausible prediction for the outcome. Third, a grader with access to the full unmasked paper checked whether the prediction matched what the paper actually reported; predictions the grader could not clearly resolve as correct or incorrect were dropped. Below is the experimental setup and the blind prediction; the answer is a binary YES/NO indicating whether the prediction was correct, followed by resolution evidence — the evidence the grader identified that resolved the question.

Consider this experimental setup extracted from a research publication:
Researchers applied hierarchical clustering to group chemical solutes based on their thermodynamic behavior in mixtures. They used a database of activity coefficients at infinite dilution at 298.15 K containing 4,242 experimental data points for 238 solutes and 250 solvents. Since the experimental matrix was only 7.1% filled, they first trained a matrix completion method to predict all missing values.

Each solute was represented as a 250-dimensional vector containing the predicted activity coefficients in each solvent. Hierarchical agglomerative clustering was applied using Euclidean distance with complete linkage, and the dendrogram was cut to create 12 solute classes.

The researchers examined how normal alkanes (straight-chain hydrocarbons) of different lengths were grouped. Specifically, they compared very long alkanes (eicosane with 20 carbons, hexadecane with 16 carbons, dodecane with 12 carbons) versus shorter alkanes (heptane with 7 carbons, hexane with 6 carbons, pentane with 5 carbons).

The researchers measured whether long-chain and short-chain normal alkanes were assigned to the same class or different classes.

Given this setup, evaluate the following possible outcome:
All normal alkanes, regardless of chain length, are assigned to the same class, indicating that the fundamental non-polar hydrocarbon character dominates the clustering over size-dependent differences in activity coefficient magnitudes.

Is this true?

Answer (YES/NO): NO